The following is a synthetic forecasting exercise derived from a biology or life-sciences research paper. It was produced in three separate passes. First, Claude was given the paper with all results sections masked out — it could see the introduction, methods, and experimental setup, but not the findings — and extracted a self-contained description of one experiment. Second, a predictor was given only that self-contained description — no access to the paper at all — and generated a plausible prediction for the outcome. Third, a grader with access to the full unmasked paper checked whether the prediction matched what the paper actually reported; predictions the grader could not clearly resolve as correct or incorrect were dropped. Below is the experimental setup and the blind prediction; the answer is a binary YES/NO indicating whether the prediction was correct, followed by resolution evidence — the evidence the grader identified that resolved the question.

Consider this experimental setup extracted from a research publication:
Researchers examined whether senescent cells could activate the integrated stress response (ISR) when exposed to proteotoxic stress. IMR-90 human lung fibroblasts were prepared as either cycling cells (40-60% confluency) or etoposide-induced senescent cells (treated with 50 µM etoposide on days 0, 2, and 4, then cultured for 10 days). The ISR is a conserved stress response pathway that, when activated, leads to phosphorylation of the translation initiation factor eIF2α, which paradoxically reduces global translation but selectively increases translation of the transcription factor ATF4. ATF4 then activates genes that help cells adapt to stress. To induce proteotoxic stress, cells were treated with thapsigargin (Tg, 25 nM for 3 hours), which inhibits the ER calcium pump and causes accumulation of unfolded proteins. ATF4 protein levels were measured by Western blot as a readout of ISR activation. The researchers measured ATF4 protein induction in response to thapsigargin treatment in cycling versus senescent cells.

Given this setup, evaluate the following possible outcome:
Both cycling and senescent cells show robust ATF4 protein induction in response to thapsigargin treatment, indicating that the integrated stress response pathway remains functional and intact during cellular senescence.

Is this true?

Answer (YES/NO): NO